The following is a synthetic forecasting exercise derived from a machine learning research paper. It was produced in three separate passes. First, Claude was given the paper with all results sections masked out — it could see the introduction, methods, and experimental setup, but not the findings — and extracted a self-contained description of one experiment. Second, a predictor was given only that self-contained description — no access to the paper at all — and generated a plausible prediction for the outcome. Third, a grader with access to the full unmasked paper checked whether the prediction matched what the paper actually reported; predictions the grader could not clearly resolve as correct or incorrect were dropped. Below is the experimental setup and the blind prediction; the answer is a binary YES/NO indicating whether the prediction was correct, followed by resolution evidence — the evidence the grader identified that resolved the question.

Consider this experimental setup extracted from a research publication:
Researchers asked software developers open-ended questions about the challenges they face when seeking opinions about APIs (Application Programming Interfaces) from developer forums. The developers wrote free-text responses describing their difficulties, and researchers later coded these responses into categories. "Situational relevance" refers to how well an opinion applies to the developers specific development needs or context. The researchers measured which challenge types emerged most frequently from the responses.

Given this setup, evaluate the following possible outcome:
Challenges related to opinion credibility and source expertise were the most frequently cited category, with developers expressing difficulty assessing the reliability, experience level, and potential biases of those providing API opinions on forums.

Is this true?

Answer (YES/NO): NO